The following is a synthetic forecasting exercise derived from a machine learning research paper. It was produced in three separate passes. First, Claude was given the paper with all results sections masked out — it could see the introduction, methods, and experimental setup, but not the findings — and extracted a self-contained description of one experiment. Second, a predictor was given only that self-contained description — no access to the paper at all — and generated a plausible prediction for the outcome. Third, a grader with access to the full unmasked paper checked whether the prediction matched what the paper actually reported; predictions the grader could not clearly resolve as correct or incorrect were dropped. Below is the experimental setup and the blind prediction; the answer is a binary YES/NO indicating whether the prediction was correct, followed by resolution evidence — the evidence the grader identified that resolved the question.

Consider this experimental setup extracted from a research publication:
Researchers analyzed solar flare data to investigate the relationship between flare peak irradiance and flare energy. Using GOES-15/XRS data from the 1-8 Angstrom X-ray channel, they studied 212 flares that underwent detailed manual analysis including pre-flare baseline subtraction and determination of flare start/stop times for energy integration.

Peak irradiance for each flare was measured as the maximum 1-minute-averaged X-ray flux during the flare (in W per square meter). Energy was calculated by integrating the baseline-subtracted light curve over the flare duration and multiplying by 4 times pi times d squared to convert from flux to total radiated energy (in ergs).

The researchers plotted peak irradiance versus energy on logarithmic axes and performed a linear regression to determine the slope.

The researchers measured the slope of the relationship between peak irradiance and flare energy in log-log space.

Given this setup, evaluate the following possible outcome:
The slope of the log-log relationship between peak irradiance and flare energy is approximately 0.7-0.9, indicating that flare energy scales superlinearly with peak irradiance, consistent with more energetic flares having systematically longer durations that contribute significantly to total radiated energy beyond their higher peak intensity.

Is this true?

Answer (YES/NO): NO